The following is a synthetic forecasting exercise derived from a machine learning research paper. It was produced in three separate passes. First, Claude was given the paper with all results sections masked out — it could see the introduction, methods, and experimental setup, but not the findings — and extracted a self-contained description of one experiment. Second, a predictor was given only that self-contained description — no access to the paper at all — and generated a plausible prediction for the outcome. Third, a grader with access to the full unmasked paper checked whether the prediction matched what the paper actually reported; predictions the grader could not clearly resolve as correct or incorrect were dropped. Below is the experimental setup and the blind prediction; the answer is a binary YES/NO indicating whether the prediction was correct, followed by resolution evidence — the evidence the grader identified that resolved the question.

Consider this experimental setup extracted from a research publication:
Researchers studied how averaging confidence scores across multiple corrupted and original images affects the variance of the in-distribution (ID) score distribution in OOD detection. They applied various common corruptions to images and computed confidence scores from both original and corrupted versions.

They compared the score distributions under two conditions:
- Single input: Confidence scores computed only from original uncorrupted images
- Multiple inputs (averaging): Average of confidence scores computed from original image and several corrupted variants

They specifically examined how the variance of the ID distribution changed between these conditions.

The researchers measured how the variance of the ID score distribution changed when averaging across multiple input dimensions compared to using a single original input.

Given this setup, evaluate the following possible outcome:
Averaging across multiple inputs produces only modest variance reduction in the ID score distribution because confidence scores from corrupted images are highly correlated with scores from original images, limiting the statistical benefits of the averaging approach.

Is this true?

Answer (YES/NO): NO